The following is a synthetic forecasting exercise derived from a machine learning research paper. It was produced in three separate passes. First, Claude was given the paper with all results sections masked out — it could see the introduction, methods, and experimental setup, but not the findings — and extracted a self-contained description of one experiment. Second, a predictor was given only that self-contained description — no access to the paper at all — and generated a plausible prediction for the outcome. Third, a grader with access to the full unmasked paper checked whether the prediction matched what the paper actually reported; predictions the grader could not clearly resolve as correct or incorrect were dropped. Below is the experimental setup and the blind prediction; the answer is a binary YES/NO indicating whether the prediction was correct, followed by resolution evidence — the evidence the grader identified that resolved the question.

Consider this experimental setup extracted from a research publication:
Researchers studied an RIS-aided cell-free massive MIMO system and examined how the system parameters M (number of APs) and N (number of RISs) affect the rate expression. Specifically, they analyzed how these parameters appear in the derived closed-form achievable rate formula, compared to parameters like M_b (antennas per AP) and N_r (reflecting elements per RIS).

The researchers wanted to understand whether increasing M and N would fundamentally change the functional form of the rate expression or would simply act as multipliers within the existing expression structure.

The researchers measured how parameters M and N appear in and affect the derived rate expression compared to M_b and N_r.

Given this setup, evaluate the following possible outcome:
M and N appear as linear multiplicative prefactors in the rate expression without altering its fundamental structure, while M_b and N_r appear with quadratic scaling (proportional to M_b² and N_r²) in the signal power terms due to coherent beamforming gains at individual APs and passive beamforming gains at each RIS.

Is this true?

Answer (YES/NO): NO